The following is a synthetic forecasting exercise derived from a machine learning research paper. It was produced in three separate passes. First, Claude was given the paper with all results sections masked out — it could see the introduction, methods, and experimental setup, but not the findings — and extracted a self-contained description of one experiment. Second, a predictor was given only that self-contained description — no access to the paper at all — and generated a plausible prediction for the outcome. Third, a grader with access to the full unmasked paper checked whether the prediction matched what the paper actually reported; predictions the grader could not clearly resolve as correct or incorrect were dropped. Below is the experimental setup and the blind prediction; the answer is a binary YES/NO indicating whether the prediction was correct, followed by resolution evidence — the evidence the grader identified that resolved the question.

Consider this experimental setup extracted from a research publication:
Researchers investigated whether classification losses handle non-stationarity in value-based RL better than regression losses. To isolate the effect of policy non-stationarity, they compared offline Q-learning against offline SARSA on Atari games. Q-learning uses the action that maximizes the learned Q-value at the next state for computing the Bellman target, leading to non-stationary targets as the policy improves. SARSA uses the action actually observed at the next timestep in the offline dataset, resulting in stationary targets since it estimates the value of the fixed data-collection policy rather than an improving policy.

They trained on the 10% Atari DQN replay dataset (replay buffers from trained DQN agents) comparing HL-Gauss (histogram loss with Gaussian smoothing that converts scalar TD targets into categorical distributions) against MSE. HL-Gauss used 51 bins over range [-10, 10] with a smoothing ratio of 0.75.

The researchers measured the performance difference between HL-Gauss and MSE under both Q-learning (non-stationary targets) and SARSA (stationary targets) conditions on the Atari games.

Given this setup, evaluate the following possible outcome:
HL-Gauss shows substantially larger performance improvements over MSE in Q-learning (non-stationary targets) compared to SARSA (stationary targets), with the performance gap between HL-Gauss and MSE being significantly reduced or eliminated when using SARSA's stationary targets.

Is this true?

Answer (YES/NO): YES